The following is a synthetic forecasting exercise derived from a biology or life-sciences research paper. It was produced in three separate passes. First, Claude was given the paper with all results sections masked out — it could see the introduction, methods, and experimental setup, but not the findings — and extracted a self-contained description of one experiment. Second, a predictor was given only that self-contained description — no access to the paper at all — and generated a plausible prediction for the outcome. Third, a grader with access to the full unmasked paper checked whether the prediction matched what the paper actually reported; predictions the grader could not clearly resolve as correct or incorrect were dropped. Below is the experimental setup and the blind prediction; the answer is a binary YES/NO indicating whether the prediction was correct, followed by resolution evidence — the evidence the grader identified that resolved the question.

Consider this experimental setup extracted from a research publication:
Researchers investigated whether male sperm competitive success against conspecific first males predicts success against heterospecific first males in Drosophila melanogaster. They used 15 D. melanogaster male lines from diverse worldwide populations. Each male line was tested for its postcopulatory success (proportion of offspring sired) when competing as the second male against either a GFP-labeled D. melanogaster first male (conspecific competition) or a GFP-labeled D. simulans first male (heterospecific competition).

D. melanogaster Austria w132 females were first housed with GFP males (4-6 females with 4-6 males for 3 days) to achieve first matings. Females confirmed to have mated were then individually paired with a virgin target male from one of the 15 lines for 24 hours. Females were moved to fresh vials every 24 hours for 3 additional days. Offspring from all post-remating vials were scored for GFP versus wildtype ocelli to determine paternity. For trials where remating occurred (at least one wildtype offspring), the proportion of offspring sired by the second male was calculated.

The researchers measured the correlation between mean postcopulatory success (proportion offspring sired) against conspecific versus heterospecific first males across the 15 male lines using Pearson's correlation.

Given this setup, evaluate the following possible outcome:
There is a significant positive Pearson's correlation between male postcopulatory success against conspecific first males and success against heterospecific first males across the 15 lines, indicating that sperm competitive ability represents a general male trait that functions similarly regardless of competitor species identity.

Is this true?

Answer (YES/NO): YES